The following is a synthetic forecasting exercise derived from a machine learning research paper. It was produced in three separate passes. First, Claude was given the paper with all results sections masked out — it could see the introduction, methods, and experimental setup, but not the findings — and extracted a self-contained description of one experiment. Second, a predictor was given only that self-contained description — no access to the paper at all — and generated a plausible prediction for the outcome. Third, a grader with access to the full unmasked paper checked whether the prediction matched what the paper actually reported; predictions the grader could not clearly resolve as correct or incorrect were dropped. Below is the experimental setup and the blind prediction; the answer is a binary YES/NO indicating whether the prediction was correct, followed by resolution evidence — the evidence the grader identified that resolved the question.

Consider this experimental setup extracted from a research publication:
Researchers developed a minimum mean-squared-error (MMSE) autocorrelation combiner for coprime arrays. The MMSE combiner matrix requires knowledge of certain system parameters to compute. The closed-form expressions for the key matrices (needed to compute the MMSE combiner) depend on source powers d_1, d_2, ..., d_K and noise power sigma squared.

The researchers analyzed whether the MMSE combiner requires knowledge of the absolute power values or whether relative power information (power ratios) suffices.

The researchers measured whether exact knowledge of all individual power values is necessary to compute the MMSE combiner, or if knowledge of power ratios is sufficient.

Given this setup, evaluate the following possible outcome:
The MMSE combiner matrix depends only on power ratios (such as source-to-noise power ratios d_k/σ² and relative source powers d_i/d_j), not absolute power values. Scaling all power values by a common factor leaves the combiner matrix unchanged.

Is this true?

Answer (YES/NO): YES